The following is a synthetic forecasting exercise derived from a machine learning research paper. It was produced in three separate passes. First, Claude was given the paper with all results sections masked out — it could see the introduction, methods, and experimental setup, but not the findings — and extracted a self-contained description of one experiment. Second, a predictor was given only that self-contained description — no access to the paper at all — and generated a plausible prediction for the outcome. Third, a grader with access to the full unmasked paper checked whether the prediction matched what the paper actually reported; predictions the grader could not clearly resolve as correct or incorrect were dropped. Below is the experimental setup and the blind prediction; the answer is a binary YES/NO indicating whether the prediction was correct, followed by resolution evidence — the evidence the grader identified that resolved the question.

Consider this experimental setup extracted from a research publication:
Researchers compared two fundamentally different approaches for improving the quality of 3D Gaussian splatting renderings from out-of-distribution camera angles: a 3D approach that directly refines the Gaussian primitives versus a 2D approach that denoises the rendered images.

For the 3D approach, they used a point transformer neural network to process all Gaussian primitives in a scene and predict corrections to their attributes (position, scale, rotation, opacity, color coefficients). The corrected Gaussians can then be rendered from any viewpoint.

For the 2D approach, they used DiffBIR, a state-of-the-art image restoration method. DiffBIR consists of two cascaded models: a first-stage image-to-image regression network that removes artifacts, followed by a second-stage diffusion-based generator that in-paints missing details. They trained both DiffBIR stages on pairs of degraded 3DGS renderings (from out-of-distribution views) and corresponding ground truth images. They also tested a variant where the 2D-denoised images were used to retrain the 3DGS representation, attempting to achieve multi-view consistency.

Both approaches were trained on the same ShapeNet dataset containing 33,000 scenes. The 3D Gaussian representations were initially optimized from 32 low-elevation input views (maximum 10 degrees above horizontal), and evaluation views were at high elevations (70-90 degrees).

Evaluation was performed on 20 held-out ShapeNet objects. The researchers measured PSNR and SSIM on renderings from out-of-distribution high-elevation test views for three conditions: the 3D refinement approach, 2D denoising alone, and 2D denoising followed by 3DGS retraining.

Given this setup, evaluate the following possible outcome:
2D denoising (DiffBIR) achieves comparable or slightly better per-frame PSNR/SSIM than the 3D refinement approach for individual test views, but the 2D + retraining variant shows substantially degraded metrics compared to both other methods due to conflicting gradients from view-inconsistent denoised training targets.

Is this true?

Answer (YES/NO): NO